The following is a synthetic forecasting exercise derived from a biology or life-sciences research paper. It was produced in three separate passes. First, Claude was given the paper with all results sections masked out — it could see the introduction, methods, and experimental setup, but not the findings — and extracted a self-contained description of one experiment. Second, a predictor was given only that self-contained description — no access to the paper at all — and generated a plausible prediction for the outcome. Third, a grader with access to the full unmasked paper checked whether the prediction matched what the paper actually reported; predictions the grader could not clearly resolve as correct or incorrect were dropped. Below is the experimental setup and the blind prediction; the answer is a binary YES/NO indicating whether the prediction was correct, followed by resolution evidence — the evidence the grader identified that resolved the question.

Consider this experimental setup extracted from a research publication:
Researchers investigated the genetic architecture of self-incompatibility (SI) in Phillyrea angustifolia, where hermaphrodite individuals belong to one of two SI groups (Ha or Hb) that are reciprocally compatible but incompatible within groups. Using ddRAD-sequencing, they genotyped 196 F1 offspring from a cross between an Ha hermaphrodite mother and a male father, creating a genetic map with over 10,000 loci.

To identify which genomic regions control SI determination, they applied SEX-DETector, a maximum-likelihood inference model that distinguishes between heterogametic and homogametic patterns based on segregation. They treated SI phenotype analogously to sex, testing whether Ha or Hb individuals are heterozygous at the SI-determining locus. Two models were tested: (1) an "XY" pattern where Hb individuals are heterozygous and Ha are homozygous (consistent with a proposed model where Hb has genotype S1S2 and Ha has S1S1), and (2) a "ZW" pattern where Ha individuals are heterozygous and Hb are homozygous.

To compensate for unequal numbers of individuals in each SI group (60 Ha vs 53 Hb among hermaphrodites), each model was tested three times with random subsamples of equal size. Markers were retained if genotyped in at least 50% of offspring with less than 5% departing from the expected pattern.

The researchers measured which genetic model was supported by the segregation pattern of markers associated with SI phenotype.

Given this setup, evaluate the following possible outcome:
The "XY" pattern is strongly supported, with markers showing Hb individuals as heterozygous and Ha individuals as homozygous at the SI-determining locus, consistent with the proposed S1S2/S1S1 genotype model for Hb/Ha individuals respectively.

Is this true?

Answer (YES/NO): YES